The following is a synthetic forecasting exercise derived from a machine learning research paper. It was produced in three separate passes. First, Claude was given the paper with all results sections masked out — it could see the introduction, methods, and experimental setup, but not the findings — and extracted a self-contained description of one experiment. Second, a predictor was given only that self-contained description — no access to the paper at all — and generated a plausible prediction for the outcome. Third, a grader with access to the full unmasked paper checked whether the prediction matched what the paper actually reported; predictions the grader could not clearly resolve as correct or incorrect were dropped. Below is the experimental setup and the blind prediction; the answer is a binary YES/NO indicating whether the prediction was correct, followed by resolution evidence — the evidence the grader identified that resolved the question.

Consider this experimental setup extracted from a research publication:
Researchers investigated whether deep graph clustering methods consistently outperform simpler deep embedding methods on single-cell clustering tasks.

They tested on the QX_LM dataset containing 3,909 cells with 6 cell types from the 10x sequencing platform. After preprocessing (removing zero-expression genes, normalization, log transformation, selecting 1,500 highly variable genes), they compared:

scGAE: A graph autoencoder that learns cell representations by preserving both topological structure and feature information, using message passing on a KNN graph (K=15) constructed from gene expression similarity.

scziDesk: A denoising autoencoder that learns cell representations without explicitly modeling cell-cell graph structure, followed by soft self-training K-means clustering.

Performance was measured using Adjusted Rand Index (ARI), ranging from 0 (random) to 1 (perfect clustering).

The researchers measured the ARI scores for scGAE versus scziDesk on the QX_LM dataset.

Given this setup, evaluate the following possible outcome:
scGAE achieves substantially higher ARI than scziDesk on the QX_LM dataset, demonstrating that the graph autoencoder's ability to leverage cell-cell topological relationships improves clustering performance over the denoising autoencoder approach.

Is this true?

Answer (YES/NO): NO